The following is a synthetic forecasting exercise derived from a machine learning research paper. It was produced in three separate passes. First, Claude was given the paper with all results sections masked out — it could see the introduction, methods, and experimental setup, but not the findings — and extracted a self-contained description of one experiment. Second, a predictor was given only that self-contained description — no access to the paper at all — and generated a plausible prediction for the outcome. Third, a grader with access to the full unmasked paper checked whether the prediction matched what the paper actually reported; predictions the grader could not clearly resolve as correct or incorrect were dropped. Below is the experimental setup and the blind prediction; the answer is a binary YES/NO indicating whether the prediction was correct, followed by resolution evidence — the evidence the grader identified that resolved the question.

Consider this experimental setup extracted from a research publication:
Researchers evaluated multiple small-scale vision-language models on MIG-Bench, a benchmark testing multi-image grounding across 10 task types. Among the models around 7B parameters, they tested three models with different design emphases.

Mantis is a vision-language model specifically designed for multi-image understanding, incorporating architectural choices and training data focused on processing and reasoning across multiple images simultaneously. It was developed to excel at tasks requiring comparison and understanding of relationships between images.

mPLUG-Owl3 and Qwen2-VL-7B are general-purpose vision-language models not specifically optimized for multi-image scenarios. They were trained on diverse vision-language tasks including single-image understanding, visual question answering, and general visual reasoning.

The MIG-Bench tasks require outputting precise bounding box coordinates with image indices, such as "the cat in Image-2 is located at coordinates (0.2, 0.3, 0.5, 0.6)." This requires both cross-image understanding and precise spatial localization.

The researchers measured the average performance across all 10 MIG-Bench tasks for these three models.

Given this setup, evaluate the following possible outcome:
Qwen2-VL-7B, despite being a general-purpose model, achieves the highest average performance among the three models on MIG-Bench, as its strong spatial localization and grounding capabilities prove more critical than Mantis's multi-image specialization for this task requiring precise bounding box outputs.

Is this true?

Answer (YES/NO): YES